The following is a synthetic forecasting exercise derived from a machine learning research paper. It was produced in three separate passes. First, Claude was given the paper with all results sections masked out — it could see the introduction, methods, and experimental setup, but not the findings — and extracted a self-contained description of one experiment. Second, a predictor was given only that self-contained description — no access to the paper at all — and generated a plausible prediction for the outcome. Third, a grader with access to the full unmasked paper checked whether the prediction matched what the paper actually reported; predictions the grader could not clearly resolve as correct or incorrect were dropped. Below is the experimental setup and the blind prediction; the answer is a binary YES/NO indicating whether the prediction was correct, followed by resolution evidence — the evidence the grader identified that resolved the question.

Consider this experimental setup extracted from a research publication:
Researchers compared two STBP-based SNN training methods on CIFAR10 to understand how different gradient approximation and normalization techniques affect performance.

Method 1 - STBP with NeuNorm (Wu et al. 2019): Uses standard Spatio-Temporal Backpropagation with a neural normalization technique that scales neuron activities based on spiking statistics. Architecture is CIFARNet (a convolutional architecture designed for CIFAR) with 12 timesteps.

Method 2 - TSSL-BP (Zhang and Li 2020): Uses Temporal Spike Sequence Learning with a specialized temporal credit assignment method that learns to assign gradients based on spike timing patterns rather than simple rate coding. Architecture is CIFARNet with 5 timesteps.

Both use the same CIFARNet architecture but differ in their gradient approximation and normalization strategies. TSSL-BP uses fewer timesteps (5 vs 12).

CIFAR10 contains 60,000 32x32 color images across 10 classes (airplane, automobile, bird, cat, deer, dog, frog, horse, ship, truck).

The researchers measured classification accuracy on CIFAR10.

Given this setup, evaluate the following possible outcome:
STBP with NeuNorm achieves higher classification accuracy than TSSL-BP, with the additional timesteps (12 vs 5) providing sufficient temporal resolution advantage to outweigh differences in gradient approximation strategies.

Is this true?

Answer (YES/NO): NO